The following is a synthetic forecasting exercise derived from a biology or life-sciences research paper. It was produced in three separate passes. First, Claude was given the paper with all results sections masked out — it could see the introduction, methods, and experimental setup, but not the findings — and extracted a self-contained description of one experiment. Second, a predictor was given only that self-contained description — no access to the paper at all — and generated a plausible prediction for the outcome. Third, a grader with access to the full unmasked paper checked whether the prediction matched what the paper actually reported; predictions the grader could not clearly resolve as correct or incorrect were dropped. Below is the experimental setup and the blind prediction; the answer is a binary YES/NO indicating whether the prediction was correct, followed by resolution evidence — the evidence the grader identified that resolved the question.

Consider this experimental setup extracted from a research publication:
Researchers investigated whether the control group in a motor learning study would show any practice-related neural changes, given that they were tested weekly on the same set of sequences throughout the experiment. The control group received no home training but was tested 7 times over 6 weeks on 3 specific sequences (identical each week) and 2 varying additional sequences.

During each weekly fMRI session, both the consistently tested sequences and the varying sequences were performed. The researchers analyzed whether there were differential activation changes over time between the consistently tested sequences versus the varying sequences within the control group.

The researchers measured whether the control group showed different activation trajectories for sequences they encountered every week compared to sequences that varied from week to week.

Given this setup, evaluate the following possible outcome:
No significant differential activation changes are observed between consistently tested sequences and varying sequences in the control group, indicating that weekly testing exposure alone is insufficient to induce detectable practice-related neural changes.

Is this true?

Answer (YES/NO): YES